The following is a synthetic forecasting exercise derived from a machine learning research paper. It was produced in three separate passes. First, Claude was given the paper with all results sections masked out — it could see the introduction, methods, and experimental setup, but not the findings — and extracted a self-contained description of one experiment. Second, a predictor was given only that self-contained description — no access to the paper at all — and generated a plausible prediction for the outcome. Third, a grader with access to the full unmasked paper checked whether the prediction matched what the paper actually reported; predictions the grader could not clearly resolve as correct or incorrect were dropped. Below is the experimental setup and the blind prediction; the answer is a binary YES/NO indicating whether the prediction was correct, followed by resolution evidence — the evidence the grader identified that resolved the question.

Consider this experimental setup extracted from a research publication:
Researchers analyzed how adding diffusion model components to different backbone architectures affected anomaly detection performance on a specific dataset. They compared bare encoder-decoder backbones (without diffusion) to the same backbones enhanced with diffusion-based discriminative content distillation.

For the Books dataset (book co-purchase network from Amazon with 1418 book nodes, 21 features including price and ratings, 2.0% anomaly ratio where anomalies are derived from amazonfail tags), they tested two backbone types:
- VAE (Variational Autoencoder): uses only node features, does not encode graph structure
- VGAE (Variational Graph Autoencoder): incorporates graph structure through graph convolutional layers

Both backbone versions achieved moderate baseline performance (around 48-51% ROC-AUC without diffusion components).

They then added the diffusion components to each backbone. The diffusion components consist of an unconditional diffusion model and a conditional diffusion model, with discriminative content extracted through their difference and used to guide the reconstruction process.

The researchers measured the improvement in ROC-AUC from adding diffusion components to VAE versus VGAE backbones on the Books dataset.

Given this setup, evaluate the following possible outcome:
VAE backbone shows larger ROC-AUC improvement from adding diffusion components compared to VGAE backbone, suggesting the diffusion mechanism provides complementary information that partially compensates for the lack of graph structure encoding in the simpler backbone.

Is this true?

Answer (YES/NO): YES